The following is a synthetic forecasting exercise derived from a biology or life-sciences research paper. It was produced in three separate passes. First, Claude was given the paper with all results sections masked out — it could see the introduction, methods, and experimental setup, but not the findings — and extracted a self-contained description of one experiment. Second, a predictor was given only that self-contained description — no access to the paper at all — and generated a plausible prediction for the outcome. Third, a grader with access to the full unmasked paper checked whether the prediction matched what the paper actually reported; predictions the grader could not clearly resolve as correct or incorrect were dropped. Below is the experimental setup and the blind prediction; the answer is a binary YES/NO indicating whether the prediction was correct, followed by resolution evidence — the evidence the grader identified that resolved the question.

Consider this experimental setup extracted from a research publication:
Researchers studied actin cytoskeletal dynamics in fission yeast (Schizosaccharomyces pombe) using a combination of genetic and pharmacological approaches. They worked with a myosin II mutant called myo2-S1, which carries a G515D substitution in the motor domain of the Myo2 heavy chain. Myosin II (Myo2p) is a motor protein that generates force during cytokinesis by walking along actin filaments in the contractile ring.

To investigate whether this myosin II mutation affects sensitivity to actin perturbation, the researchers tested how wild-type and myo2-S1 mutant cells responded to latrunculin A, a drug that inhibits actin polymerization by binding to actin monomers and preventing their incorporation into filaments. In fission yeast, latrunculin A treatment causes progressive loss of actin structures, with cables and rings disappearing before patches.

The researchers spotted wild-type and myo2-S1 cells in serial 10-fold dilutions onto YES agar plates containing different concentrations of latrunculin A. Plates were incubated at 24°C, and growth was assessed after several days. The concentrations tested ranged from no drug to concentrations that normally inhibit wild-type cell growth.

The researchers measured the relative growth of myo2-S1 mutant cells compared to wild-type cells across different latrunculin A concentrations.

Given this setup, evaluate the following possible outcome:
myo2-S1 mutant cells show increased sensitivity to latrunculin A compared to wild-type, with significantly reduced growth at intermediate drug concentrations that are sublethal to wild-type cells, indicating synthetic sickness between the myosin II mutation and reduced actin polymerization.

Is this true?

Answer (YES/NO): NO